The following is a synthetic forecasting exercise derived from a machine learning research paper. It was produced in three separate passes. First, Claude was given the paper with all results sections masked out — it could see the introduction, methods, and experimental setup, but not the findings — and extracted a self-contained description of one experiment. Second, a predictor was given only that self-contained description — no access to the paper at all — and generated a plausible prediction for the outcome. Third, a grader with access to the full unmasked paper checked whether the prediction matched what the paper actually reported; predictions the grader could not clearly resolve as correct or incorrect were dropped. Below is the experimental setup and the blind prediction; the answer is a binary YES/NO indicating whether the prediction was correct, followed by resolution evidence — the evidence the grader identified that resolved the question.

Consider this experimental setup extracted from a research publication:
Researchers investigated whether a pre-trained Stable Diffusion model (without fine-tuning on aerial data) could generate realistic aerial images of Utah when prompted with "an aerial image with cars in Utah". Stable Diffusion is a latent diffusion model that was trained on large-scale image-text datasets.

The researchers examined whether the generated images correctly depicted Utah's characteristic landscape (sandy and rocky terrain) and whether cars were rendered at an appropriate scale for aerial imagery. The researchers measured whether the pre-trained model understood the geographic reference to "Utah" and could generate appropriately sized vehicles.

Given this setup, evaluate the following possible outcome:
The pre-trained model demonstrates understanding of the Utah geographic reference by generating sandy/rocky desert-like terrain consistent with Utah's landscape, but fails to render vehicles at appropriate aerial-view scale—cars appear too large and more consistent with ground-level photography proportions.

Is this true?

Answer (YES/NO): NO